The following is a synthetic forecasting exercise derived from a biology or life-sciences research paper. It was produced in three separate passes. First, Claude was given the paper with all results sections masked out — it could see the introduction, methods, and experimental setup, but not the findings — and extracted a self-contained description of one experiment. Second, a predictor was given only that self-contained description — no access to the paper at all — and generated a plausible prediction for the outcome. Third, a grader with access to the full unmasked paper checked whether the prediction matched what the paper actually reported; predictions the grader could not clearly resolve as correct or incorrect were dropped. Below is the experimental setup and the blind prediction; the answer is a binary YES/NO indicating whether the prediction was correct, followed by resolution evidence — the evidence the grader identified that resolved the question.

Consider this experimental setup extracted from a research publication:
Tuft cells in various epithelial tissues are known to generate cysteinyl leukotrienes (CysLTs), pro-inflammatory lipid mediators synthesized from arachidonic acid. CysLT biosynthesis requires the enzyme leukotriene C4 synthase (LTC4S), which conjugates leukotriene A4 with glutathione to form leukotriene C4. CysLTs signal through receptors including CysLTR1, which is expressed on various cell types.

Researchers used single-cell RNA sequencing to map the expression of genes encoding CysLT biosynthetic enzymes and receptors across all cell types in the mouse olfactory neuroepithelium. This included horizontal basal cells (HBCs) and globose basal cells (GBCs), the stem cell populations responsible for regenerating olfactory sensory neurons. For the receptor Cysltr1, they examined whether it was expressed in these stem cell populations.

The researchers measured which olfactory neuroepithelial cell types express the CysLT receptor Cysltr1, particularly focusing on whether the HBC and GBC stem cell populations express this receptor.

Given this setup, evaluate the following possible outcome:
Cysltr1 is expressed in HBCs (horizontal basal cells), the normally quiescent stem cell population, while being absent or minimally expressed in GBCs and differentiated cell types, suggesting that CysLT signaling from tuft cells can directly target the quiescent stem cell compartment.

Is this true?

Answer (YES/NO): NO